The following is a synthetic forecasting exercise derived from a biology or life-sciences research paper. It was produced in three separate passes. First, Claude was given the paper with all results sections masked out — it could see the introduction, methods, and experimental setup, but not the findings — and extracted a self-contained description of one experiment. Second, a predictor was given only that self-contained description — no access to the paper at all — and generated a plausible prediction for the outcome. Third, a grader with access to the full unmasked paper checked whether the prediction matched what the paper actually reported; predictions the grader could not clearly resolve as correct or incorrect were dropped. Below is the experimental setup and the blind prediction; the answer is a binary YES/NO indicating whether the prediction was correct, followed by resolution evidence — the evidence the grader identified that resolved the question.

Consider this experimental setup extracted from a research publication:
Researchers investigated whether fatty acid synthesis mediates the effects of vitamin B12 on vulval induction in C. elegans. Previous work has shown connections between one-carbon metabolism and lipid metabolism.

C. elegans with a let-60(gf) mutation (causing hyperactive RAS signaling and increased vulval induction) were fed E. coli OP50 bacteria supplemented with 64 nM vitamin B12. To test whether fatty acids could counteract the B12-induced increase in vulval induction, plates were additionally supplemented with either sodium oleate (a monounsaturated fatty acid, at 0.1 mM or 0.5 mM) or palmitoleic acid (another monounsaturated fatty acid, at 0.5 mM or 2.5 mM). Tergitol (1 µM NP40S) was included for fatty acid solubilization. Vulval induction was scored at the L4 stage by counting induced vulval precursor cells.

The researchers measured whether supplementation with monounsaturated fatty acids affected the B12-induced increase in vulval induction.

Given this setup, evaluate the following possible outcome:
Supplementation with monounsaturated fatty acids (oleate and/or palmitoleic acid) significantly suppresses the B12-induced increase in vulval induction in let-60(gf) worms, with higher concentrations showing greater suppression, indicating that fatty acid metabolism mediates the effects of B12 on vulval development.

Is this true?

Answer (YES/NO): NO